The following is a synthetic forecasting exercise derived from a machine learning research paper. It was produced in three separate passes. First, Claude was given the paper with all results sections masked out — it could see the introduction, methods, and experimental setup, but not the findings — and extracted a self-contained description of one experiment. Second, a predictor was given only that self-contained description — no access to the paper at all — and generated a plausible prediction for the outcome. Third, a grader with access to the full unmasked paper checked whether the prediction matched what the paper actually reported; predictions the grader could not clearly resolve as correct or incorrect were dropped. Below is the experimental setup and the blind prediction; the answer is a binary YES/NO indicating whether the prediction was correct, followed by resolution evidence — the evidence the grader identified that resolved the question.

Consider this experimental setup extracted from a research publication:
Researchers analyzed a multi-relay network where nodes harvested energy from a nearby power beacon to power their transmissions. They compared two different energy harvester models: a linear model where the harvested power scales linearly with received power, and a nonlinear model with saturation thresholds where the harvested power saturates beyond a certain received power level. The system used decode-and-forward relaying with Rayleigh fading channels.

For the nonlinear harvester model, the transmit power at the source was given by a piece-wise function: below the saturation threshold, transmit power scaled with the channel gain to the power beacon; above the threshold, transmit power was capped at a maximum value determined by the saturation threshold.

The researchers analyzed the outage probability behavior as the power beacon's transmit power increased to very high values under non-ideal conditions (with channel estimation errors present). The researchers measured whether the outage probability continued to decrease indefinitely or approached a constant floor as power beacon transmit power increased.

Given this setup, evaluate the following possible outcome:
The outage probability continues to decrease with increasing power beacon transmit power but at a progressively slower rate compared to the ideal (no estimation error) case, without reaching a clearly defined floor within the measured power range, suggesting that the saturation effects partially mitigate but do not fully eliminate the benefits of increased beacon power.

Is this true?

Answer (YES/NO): NO